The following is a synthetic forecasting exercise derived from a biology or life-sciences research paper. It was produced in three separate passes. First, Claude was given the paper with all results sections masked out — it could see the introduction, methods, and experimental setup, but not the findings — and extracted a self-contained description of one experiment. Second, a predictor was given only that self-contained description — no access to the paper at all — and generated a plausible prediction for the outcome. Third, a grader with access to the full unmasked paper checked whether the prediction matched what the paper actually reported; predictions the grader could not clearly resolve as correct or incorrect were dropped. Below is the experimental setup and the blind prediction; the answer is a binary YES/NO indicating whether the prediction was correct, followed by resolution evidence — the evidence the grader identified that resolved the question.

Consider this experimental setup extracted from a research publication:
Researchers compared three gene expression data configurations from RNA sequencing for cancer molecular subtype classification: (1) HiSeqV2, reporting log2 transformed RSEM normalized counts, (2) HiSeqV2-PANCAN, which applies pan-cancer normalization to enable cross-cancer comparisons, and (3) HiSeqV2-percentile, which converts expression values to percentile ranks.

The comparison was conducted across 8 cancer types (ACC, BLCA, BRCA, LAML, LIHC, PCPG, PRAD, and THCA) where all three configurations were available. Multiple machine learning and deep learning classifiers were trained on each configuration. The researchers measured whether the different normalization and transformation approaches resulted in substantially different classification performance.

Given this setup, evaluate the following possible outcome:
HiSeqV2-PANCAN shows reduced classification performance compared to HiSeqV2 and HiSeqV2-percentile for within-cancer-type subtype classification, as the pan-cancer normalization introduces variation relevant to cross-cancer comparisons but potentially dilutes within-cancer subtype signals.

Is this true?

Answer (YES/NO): NO